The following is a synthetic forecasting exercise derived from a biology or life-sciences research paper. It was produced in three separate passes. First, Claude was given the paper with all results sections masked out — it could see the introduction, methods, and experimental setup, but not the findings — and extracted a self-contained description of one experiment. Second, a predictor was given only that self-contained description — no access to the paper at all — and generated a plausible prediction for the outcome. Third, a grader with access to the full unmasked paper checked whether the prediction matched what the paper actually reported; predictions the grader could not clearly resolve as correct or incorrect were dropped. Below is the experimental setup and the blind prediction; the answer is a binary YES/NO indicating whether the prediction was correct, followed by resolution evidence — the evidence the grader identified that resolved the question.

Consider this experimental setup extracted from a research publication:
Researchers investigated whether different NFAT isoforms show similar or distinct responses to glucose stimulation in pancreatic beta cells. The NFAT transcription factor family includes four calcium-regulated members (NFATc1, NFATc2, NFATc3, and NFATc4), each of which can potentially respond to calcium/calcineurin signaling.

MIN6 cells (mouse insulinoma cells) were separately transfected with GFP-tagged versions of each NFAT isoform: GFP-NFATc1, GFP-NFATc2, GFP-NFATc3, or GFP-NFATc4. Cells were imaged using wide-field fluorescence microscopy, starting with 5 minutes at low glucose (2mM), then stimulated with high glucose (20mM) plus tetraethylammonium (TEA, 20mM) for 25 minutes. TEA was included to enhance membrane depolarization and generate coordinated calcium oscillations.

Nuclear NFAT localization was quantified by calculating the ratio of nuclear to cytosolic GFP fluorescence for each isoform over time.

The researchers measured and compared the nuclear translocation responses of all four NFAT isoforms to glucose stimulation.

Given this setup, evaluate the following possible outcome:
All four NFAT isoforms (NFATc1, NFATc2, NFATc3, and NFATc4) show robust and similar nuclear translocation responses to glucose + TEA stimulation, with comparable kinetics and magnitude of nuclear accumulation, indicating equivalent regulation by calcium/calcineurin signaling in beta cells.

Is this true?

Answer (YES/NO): NO